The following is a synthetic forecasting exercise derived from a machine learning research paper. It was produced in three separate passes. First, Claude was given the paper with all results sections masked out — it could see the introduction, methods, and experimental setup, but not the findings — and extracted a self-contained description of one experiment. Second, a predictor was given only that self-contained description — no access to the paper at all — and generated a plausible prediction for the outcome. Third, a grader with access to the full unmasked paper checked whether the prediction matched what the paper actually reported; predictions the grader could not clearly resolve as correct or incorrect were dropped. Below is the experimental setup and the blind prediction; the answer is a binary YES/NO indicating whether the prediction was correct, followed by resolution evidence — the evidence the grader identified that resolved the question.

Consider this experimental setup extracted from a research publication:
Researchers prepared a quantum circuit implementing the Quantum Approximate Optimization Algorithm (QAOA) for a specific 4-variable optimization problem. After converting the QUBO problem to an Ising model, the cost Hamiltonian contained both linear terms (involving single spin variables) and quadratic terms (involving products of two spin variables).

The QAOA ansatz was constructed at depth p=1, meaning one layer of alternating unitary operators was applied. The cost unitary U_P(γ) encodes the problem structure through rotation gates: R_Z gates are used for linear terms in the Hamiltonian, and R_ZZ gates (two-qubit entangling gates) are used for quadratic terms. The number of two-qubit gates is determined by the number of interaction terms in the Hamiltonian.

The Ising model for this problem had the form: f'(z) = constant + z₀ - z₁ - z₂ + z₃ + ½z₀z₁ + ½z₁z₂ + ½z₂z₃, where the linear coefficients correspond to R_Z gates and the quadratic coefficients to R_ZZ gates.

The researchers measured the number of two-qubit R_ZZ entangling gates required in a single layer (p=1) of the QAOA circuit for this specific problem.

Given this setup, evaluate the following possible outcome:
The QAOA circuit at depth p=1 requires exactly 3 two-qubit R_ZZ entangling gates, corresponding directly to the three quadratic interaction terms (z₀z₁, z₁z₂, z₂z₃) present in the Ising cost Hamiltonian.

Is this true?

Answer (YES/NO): YES